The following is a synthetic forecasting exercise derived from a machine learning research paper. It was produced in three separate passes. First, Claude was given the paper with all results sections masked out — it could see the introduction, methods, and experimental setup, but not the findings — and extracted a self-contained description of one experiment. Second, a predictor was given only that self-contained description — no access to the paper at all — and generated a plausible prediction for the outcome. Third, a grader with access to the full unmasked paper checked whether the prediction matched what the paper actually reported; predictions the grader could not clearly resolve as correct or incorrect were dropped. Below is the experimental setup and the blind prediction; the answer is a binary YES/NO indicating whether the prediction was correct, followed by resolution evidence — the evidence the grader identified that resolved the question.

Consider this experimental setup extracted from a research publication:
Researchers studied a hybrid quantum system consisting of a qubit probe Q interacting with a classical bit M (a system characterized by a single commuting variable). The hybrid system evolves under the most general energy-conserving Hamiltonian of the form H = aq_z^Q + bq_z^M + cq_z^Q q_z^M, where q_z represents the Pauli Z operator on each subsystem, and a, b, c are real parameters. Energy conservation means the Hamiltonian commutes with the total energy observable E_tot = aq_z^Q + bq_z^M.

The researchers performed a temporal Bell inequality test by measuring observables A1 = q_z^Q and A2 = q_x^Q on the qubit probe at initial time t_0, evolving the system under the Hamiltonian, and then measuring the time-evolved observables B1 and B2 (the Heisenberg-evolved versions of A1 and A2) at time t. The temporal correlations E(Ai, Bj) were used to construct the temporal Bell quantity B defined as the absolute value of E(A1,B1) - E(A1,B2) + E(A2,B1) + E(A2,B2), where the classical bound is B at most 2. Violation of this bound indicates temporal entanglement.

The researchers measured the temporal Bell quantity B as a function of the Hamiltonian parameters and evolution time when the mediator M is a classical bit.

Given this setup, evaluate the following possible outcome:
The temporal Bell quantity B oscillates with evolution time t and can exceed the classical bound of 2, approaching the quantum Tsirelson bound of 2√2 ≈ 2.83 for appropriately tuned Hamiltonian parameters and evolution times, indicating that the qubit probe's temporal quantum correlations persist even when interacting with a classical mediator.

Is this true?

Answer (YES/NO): NO